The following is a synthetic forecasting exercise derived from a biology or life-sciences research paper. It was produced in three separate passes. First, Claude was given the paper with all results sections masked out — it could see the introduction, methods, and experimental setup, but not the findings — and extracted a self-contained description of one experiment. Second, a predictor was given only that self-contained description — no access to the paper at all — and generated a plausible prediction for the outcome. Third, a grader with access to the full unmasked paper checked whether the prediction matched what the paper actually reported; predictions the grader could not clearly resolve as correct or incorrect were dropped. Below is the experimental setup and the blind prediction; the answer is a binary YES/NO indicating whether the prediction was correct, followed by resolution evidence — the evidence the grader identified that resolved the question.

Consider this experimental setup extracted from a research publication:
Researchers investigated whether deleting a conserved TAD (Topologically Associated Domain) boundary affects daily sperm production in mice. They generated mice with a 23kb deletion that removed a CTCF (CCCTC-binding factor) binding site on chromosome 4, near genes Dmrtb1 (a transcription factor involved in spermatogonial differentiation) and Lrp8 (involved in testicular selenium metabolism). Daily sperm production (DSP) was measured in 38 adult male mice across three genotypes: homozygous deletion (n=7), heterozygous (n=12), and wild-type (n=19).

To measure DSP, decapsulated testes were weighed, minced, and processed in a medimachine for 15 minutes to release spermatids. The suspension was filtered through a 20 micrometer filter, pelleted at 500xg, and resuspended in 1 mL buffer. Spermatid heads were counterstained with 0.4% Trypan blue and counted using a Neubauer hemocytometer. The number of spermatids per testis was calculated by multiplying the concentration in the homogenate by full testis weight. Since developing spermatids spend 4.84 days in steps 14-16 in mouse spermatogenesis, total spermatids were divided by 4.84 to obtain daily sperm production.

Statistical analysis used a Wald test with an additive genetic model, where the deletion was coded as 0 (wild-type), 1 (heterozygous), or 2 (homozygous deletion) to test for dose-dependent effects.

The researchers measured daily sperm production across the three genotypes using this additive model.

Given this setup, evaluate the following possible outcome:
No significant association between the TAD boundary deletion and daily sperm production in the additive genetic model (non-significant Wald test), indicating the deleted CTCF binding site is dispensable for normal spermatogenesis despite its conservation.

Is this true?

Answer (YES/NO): NO